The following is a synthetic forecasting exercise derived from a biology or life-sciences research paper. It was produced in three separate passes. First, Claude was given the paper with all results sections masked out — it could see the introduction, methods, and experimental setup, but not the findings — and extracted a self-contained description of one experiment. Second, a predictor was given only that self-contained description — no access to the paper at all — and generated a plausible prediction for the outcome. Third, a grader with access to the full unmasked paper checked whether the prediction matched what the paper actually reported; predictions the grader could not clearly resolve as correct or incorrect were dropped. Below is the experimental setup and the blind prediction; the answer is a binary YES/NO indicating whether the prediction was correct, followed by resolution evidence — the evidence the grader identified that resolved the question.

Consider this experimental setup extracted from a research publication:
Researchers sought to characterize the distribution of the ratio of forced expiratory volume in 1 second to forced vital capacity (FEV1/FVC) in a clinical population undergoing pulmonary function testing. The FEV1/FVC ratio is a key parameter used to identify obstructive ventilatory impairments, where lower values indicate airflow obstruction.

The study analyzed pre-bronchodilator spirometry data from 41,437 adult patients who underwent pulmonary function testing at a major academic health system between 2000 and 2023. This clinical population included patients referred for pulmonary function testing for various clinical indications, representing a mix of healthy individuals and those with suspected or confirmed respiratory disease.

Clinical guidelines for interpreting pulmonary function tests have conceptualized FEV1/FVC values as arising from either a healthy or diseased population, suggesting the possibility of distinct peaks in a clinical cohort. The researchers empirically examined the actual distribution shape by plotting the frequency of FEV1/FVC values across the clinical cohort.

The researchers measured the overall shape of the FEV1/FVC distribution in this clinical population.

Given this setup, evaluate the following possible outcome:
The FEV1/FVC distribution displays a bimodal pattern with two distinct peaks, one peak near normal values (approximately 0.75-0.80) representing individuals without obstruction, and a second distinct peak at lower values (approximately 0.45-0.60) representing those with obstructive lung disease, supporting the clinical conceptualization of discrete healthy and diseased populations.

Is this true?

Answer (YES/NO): NO